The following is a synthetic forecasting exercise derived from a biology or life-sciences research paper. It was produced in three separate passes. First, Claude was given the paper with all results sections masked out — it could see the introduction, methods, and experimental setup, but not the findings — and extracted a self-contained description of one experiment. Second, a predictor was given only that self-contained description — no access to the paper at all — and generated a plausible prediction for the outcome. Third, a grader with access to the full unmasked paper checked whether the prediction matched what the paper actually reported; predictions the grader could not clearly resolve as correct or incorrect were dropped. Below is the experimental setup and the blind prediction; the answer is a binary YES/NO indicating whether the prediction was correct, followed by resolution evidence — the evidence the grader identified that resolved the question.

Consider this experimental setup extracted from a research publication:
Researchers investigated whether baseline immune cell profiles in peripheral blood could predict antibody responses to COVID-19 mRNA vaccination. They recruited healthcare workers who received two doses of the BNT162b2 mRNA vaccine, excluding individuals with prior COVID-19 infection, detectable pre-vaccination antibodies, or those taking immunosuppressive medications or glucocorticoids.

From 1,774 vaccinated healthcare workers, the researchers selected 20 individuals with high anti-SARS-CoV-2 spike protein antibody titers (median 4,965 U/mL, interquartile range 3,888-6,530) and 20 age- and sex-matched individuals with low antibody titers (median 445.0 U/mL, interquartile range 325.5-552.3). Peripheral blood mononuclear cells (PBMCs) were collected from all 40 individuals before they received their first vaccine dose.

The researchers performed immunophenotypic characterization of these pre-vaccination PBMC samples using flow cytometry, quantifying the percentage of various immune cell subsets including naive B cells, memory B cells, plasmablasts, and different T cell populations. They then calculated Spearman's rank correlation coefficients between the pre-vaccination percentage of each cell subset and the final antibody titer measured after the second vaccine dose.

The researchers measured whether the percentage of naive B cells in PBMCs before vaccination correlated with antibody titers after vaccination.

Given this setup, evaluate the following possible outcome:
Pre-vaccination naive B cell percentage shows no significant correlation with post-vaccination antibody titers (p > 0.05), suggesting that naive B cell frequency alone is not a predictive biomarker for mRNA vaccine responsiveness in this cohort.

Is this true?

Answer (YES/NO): NO